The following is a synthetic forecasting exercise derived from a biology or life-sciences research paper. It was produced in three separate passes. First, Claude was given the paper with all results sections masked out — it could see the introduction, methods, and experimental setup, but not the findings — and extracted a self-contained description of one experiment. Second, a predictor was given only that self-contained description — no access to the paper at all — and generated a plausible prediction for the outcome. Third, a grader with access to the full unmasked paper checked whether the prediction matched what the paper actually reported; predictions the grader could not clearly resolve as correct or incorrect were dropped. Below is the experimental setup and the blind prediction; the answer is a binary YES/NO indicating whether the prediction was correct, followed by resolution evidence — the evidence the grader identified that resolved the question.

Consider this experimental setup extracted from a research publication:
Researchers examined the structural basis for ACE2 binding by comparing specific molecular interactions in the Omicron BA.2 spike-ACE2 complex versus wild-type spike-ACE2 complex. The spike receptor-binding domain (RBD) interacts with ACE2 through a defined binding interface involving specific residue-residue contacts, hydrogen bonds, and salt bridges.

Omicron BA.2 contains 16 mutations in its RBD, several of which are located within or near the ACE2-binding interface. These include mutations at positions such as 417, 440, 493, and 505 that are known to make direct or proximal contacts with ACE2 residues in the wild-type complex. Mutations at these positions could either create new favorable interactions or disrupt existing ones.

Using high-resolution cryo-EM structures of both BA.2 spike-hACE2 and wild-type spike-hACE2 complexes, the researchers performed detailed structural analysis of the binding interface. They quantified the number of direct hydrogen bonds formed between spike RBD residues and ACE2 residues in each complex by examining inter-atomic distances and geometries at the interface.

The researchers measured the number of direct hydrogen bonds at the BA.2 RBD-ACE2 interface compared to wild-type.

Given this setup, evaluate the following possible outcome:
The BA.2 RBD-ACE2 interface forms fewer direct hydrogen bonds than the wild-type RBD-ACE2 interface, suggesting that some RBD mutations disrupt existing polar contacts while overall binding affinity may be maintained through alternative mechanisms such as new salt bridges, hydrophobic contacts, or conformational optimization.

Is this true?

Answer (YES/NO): YES